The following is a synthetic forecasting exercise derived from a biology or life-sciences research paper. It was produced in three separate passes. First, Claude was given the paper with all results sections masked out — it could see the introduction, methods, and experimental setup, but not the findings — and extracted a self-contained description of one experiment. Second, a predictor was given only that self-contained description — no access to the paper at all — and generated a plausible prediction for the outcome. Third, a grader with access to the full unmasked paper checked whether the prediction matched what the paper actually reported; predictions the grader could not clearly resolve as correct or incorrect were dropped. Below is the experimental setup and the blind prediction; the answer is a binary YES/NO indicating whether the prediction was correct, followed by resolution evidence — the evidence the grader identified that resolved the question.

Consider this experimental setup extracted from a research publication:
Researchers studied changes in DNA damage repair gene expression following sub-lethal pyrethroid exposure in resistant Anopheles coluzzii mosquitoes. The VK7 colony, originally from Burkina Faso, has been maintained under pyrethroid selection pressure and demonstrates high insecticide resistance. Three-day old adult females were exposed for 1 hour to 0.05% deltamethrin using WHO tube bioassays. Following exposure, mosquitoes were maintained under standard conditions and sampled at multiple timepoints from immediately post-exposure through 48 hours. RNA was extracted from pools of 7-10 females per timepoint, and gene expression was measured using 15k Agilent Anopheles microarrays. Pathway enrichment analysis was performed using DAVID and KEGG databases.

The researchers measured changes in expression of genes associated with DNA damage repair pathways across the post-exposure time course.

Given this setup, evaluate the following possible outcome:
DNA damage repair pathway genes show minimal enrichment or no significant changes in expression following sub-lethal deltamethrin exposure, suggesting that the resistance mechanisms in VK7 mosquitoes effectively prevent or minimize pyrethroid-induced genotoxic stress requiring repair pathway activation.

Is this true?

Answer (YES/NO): NO